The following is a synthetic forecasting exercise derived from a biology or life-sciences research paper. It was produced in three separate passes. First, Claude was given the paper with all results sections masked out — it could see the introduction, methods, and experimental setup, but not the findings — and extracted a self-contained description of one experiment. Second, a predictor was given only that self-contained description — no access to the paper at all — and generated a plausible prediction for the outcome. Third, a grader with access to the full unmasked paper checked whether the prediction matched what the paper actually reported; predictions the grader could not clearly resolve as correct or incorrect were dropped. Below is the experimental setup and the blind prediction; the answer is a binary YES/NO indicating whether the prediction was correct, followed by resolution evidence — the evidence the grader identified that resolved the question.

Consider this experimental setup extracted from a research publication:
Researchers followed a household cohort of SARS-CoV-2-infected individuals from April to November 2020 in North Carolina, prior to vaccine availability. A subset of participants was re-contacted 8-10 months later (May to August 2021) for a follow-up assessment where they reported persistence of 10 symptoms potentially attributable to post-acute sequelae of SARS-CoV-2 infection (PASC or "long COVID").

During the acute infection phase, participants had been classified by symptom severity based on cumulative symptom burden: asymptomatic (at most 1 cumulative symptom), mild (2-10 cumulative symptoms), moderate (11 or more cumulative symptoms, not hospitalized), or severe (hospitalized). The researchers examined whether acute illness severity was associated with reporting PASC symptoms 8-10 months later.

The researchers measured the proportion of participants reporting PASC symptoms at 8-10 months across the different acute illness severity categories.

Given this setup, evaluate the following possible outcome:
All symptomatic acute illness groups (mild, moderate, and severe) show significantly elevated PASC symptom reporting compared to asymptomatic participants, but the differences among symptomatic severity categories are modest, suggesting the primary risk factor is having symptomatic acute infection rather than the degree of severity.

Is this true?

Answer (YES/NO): NO